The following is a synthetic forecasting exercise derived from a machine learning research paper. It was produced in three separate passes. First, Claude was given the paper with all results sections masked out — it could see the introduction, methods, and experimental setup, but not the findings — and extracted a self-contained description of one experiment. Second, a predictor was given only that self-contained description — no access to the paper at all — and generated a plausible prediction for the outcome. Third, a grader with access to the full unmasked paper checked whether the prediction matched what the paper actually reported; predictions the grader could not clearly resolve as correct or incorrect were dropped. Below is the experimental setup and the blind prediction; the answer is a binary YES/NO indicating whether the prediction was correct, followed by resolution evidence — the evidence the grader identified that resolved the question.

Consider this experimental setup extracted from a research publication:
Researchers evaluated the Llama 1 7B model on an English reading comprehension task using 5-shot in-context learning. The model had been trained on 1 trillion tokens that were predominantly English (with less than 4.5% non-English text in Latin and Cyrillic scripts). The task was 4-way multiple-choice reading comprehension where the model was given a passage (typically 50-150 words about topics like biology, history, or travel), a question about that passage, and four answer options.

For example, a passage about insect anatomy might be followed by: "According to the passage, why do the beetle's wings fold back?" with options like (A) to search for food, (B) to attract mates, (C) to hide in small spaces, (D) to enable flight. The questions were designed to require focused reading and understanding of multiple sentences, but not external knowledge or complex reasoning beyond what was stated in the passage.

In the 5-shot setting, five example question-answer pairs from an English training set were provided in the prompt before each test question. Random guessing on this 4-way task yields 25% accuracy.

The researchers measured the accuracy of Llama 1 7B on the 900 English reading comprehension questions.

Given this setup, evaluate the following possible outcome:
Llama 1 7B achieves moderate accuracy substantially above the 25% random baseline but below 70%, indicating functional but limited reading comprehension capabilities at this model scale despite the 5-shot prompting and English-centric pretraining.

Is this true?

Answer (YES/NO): NO